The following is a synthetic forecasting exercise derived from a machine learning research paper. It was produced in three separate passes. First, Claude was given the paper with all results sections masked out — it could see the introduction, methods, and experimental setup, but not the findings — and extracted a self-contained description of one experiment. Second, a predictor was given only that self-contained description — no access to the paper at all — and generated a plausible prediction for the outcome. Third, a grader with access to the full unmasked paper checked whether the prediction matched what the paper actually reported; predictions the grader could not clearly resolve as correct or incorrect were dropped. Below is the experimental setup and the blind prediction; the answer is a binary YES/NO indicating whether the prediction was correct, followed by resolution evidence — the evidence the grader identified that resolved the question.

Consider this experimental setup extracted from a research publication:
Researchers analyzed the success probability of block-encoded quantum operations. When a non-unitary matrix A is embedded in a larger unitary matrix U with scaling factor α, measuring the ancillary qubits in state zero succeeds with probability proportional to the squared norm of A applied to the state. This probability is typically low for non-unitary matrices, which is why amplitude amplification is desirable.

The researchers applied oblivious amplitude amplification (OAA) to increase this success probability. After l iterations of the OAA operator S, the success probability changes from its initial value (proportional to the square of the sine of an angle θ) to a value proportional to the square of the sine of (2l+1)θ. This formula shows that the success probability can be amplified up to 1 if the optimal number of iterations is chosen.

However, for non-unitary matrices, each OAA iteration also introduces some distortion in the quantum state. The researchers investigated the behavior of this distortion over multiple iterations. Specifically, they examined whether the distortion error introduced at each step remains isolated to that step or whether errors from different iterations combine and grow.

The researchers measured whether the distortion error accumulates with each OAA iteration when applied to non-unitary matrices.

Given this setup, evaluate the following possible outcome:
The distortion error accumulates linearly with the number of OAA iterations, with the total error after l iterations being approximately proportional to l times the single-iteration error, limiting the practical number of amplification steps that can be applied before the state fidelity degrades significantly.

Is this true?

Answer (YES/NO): NO